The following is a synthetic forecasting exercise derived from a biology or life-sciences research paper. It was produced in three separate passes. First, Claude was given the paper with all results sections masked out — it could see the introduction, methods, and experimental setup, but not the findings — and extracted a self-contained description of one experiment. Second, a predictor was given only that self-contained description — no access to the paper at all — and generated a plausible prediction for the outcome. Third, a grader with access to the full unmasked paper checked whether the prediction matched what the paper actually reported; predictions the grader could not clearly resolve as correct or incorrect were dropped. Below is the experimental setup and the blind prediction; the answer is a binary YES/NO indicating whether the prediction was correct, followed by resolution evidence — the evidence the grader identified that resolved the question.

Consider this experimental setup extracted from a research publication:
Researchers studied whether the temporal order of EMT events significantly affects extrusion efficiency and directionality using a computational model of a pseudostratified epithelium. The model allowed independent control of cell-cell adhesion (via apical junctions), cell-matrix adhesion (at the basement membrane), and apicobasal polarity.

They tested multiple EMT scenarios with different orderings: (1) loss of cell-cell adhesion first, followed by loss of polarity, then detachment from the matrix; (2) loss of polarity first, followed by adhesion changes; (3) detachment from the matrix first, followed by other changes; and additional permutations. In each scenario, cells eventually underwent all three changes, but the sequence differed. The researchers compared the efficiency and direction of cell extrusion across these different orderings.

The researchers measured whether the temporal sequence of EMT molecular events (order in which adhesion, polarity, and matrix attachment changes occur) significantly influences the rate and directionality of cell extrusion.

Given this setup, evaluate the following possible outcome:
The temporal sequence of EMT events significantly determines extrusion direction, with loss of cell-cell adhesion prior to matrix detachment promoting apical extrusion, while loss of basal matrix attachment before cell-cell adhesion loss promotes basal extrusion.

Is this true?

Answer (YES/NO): NO